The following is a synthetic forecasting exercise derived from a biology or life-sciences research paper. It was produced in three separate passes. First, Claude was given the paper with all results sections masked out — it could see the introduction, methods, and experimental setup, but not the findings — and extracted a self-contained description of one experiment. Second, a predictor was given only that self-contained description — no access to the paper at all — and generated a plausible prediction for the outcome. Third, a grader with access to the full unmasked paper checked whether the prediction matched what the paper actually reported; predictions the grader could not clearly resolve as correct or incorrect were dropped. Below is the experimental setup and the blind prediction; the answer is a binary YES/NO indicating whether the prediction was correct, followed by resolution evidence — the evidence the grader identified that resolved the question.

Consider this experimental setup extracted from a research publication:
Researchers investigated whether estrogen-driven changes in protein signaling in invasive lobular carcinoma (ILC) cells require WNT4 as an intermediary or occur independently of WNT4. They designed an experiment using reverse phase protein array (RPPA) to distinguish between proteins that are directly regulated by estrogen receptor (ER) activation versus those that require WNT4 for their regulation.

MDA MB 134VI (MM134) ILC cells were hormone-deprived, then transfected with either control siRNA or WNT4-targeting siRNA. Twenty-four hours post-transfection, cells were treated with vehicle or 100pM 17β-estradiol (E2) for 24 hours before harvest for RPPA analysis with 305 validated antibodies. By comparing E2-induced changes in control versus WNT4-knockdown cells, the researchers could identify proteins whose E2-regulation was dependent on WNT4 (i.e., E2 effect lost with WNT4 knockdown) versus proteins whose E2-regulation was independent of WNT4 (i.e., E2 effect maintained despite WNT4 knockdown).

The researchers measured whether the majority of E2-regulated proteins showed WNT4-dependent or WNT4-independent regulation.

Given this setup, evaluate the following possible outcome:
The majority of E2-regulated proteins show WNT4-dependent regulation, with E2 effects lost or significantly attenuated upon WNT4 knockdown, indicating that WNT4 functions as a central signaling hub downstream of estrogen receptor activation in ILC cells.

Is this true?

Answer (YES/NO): NO